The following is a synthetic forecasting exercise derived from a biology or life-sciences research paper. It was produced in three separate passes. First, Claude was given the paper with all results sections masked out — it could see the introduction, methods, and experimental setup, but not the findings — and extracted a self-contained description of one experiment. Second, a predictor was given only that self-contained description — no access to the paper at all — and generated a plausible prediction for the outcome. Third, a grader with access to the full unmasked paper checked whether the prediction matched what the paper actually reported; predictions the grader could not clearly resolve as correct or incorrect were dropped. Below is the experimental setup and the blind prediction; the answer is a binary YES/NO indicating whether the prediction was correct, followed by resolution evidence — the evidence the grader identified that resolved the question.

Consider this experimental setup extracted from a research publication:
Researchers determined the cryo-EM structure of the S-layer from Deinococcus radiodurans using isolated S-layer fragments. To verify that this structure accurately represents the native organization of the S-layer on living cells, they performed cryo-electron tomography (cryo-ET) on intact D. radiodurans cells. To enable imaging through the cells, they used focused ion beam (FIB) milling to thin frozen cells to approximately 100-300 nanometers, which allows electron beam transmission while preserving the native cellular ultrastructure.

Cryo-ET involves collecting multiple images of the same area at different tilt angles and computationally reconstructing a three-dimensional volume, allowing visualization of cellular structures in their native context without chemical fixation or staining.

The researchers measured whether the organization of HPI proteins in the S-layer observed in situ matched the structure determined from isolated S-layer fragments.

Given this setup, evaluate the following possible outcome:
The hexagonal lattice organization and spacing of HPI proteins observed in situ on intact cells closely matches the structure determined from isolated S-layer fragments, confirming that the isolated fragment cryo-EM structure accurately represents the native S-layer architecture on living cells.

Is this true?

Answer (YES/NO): YES